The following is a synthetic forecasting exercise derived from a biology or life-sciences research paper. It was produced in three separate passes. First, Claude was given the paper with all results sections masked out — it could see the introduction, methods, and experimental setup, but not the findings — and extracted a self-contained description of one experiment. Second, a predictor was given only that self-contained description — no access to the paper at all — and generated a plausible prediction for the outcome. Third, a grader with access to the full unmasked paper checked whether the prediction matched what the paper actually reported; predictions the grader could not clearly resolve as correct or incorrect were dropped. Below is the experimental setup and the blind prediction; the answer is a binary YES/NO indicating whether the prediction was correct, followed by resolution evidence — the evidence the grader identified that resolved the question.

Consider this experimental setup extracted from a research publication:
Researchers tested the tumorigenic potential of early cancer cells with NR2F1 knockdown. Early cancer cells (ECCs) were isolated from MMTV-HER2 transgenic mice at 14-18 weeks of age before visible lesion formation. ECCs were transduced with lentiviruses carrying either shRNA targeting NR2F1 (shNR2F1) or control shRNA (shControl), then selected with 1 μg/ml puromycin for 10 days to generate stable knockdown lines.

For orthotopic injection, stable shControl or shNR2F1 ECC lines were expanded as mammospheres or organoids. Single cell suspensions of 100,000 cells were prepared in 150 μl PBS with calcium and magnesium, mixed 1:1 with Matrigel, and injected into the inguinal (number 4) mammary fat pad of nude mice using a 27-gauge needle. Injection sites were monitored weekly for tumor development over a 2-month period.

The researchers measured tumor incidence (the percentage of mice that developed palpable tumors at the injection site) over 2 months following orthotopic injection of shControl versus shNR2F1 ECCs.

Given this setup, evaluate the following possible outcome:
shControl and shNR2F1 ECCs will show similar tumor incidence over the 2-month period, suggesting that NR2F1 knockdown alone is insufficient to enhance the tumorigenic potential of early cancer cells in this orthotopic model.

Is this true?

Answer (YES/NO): YES